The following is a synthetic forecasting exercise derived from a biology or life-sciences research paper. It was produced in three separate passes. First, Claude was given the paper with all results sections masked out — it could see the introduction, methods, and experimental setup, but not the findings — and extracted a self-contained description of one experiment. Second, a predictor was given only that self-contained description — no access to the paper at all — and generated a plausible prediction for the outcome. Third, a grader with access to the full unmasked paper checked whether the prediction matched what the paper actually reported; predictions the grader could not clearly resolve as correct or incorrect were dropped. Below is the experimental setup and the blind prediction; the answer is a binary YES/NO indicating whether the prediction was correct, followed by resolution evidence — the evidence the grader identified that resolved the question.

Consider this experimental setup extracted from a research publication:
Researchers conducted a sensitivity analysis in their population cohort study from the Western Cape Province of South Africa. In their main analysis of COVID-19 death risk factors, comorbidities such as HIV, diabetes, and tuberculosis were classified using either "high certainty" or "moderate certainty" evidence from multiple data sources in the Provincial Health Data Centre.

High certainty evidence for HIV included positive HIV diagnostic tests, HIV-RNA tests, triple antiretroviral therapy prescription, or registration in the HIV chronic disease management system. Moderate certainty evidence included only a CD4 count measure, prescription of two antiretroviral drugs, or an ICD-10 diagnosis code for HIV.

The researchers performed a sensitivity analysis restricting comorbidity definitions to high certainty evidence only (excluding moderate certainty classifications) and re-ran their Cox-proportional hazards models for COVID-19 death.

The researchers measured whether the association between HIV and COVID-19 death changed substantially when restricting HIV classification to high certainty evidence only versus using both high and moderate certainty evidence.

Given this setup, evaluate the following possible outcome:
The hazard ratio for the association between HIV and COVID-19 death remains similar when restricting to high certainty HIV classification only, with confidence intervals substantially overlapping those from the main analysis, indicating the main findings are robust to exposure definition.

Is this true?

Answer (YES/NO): NO